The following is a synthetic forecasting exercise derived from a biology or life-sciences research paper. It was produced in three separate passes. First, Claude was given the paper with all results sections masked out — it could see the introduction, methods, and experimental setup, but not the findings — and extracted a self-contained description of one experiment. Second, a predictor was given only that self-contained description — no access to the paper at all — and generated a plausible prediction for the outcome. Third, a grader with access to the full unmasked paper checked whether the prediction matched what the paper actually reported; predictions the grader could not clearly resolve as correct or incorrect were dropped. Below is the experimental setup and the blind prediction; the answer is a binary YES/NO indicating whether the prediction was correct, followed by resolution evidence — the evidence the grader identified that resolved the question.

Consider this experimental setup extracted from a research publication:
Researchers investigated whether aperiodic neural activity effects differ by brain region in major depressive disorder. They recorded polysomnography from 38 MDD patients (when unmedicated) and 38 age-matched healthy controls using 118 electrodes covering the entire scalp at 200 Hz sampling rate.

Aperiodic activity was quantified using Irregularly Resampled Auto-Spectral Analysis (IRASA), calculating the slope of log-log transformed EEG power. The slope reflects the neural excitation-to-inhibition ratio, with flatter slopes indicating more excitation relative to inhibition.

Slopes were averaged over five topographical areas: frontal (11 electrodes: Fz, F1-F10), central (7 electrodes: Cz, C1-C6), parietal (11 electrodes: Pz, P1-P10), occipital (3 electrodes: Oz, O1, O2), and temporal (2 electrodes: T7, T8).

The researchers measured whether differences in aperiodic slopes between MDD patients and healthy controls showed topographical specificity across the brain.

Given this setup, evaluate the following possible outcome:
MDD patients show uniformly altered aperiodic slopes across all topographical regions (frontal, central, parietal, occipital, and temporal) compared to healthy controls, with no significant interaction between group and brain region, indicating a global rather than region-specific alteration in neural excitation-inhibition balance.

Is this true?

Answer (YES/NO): NO